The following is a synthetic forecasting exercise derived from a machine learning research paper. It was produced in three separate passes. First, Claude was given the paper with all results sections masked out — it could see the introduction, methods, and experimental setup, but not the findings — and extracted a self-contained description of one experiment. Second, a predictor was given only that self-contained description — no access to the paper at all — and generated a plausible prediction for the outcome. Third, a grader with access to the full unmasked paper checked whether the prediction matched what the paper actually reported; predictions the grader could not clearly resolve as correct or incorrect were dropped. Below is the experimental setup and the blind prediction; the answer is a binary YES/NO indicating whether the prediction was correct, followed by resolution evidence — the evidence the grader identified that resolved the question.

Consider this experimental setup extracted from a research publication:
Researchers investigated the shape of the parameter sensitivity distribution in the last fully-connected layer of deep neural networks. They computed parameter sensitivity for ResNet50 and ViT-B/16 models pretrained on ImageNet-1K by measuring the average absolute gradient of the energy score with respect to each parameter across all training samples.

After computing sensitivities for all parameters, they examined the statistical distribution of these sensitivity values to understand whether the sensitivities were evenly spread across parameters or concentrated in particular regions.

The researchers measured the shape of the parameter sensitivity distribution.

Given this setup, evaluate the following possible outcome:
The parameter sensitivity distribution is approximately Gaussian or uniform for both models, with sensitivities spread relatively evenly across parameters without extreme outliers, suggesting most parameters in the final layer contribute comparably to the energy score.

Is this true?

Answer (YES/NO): NO